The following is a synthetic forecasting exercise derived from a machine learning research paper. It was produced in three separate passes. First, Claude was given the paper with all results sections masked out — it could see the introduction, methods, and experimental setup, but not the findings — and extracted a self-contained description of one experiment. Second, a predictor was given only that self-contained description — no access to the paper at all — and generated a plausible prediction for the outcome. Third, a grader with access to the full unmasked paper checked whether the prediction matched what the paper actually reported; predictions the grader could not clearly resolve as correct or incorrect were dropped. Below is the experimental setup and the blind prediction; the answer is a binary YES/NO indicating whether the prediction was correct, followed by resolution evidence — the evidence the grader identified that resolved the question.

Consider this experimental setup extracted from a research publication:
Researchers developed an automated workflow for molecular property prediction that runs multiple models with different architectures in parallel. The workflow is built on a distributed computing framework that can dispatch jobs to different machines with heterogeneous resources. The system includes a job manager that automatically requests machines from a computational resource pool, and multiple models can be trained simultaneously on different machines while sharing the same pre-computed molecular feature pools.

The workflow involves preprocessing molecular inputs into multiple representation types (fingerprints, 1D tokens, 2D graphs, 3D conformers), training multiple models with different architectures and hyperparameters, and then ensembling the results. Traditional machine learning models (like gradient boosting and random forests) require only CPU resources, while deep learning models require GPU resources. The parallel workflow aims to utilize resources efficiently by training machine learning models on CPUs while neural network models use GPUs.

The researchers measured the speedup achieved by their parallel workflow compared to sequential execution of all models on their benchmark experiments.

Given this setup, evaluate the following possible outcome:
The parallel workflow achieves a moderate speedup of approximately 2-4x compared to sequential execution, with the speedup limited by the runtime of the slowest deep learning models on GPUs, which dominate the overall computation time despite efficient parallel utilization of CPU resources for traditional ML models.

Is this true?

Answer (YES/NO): YES